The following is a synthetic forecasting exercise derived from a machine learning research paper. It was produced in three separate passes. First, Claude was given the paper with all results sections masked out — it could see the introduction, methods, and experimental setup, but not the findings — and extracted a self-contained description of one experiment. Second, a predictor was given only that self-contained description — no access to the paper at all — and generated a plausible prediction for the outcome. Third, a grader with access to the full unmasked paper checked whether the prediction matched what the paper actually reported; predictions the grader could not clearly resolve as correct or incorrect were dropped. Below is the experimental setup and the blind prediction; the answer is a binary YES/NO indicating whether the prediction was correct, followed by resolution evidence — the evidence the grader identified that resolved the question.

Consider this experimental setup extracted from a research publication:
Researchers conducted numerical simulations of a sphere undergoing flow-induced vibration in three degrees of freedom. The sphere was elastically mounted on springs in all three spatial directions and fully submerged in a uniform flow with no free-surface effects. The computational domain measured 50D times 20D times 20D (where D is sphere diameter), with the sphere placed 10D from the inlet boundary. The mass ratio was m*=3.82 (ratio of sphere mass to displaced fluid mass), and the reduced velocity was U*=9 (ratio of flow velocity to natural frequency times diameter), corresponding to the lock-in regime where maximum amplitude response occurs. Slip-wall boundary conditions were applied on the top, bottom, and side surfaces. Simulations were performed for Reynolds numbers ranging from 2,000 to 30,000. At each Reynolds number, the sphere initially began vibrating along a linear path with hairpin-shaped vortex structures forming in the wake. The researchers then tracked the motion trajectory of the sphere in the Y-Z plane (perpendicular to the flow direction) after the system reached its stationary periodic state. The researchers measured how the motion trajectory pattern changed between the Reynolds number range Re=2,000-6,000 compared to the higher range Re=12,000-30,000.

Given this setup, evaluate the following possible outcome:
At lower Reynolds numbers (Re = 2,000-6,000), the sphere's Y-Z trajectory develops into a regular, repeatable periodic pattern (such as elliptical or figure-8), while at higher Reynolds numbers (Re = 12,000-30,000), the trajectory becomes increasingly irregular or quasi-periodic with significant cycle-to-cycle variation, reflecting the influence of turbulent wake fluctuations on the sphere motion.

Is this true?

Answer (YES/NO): YES